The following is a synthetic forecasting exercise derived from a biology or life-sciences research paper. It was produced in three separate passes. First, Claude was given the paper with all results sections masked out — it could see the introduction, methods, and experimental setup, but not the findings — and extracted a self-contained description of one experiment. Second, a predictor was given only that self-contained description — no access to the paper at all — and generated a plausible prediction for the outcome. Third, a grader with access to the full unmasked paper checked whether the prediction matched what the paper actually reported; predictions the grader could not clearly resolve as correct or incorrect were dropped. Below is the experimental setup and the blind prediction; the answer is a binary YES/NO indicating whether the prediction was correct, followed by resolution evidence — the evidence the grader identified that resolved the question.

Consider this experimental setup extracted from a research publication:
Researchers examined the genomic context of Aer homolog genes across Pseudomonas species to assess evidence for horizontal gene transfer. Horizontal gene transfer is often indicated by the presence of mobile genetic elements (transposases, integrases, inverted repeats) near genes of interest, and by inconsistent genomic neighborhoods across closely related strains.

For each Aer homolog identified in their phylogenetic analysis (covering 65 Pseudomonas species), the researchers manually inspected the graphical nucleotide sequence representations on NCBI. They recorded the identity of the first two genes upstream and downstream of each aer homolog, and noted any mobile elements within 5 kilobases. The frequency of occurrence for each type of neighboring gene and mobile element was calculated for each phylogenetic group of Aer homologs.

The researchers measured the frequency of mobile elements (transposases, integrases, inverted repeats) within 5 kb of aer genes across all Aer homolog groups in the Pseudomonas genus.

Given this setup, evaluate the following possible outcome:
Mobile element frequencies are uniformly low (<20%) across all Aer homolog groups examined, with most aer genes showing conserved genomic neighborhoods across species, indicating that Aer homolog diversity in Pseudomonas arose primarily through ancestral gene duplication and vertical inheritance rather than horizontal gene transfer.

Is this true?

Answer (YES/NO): NO